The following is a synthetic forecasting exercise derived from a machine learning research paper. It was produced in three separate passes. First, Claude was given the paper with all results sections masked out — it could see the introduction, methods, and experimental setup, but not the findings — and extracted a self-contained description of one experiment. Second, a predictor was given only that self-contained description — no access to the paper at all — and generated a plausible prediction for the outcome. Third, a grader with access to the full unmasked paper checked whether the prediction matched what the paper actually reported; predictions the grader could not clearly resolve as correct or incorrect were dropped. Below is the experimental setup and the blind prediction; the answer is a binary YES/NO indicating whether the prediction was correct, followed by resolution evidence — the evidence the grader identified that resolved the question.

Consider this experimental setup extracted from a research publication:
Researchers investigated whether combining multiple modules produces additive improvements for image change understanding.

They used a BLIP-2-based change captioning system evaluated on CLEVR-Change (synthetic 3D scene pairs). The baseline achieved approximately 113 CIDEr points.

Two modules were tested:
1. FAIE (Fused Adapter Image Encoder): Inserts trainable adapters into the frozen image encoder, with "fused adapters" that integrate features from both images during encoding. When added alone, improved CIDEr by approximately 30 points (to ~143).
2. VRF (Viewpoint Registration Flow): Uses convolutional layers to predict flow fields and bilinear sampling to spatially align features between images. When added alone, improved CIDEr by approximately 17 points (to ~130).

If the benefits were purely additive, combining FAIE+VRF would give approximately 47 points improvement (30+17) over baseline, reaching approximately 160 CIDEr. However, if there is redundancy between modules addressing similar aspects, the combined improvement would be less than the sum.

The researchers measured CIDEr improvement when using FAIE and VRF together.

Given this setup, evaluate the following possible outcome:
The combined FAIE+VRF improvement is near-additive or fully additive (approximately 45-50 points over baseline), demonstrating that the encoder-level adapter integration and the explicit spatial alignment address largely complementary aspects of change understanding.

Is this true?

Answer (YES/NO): NO